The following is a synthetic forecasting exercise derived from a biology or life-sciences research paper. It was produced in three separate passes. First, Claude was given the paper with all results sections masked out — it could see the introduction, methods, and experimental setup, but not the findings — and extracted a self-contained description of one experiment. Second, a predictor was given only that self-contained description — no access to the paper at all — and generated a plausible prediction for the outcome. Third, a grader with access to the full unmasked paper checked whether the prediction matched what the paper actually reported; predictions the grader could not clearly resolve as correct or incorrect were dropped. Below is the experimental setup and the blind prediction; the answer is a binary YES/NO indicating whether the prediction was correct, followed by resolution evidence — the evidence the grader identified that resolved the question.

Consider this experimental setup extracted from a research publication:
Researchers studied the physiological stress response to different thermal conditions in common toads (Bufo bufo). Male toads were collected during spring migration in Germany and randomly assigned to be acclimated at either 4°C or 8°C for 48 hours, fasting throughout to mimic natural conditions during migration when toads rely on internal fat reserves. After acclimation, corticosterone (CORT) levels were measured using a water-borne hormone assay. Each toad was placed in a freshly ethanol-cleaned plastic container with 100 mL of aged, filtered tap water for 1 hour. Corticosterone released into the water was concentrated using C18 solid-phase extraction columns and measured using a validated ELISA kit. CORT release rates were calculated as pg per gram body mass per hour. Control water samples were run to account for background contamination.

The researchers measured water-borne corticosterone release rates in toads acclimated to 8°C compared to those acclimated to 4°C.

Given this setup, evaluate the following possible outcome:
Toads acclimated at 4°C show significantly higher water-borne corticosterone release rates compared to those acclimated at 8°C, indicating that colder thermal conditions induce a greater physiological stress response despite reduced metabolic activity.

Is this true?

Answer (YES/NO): NO